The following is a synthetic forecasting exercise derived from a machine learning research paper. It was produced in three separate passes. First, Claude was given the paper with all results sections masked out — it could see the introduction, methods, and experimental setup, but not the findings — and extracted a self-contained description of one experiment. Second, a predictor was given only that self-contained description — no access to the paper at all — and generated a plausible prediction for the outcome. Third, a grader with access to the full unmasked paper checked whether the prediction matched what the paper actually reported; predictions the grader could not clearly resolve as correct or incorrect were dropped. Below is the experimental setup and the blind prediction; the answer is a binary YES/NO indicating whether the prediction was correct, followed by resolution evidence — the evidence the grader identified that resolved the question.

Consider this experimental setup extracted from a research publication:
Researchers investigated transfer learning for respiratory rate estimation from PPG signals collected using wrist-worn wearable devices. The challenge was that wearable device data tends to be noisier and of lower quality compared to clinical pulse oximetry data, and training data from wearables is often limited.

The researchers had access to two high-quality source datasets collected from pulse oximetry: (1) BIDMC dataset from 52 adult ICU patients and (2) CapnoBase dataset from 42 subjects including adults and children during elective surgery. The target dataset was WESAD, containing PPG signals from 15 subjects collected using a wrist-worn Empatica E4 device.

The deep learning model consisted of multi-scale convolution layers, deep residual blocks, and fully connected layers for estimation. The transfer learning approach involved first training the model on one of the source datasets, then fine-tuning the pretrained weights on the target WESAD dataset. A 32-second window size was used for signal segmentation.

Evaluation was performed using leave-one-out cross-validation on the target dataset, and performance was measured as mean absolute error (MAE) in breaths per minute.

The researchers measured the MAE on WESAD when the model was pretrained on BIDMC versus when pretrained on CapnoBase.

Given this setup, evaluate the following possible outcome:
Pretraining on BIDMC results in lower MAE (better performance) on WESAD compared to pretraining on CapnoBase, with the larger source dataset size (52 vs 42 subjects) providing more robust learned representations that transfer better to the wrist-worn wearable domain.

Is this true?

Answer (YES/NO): NO